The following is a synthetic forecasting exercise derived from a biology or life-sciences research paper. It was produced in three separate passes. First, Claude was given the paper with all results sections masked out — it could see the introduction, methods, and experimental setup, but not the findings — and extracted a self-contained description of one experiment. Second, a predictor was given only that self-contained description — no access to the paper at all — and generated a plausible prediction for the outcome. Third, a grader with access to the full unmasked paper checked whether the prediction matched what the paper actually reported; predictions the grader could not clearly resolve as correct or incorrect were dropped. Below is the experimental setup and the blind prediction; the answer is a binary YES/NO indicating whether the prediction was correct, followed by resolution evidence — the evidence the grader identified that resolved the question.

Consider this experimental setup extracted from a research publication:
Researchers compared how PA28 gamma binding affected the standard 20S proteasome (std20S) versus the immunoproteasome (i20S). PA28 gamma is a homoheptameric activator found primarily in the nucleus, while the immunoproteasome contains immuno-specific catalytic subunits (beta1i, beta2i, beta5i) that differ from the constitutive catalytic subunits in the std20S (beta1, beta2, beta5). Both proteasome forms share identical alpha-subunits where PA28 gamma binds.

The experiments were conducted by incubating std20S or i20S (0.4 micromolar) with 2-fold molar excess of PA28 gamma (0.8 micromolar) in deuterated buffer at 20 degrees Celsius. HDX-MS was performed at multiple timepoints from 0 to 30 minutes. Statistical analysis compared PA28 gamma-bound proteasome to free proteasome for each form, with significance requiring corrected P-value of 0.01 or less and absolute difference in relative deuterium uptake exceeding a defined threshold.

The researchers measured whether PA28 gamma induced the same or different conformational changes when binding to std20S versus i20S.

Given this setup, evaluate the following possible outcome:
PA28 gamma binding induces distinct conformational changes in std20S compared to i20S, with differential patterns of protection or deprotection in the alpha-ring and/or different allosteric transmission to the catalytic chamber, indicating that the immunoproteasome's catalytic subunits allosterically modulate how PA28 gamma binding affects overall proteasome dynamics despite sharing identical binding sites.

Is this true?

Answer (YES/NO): YES